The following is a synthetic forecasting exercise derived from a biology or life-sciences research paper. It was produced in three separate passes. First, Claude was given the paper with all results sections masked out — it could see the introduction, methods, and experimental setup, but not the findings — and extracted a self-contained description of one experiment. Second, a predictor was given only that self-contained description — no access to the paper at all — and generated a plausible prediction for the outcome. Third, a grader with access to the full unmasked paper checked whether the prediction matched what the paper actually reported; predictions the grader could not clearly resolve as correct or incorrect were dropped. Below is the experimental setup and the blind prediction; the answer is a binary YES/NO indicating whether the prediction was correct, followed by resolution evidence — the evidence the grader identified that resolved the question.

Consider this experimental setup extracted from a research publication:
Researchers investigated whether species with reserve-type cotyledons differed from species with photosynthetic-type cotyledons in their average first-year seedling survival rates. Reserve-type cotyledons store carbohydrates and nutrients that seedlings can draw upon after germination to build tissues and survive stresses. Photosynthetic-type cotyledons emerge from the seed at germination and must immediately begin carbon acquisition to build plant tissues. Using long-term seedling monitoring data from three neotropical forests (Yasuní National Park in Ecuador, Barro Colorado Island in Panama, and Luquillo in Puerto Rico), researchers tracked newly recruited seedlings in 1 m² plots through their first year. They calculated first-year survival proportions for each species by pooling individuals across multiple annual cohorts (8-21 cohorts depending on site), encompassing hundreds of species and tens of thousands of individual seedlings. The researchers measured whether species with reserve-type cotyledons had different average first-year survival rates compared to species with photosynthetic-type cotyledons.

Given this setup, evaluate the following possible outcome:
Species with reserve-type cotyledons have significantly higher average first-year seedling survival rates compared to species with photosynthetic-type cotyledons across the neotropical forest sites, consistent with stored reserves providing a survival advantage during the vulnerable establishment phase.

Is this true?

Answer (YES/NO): YES